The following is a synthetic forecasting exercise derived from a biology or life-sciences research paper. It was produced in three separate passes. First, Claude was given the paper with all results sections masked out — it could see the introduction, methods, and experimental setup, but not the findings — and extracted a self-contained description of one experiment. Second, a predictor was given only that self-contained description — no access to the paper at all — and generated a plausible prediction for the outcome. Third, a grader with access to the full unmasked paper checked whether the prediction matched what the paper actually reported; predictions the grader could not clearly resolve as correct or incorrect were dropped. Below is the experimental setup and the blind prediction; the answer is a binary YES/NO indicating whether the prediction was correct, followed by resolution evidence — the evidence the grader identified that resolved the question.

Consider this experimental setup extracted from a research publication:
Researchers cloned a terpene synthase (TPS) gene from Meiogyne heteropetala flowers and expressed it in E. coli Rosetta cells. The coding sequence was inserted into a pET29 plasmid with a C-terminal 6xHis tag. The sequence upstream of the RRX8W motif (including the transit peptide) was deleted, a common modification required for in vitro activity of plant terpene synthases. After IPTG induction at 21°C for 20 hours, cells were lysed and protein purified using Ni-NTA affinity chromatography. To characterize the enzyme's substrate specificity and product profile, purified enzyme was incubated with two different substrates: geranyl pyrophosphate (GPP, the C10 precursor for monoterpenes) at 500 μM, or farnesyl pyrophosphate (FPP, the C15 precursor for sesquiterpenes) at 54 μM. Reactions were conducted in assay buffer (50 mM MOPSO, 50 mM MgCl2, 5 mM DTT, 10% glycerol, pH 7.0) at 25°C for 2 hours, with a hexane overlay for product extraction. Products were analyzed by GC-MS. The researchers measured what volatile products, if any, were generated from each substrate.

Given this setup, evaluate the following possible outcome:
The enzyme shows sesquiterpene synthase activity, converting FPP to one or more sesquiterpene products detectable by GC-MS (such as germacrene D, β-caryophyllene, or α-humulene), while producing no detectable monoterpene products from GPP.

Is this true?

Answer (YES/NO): NO